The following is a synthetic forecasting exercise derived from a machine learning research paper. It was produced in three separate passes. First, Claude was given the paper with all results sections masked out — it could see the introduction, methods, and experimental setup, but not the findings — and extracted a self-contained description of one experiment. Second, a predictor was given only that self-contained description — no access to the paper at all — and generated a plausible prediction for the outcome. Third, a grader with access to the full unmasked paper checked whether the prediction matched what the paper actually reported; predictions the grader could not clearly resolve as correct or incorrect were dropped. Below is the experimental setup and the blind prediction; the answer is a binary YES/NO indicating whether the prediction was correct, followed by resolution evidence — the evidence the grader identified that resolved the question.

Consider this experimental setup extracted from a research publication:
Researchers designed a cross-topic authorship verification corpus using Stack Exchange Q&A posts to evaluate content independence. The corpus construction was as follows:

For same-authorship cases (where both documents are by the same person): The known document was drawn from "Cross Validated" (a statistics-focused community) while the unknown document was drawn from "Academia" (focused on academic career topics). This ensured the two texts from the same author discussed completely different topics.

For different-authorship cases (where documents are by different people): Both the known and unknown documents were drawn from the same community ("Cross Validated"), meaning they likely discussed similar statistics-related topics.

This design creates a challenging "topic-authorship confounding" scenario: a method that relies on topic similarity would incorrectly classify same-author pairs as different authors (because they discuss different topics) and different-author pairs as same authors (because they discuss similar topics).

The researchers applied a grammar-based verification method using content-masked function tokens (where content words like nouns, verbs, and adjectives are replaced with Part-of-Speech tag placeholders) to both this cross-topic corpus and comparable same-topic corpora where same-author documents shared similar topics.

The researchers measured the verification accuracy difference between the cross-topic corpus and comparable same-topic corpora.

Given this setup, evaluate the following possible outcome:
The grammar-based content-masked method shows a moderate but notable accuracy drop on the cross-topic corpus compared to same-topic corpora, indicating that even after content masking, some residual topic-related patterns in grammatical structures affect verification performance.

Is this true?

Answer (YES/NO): NO